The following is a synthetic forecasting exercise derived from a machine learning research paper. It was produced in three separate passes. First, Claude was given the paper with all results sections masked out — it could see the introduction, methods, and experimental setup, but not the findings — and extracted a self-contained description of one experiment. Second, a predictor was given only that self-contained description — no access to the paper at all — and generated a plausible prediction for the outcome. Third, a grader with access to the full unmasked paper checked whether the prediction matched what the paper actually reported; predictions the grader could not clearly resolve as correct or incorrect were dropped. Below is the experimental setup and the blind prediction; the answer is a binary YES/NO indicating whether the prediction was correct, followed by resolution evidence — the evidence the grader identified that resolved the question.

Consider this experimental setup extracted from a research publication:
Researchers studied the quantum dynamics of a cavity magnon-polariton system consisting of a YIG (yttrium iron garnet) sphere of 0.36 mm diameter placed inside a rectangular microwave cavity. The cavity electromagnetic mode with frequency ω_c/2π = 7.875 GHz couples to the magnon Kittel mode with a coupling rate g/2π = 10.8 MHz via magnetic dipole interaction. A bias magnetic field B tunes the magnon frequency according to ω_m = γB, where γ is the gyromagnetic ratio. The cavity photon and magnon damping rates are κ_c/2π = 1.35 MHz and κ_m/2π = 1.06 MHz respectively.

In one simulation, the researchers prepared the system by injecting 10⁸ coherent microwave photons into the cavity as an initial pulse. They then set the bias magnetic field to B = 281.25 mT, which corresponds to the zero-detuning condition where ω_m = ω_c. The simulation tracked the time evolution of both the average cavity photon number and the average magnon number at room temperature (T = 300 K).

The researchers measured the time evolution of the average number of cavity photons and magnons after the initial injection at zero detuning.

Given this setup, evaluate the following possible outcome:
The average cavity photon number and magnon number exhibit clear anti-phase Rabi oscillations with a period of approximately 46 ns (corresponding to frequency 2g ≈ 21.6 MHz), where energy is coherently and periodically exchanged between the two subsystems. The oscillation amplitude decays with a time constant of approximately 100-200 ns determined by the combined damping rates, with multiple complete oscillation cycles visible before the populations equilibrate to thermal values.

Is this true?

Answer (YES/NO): NO